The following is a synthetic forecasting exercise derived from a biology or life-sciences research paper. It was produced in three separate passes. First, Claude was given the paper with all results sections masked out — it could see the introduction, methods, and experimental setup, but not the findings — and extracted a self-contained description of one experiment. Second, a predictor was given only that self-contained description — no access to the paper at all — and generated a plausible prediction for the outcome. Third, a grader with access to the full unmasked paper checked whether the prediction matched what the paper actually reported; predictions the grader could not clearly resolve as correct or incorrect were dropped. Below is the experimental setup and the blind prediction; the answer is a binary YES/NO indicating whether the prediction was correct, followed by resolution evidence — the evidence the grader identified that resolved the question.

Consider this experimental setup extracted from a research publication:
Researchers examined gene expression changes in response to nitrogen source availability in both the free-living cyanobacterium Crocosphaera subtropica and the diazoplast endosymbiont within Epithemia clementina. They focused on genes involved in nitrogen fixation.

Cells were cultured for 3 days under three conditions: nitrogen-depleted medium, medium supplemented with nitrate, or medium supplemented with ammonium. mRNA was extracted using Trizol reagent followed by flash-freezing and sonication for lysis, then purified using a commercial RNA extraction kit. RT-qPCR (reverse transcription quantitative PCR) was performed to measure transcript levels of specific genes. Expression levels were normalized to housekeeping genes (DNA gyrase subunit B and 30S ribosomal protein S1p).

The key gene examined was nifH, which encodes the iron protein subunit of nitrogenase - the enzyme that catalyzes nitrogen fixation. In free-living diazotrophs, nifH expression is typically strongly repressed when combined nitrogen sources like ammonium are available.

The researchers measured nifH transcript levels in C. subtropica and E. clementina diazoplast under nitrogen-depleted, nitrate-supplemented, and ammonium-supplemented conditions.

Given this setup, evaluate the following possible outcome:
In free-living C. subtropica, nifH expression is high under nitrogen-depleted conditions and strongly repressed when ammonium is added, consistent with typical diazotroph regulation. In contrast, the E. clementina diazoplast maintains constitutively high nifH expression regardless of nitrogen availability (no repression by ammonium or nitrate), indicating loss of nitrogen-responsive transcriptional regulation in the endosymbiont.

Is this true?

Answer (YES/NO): NO